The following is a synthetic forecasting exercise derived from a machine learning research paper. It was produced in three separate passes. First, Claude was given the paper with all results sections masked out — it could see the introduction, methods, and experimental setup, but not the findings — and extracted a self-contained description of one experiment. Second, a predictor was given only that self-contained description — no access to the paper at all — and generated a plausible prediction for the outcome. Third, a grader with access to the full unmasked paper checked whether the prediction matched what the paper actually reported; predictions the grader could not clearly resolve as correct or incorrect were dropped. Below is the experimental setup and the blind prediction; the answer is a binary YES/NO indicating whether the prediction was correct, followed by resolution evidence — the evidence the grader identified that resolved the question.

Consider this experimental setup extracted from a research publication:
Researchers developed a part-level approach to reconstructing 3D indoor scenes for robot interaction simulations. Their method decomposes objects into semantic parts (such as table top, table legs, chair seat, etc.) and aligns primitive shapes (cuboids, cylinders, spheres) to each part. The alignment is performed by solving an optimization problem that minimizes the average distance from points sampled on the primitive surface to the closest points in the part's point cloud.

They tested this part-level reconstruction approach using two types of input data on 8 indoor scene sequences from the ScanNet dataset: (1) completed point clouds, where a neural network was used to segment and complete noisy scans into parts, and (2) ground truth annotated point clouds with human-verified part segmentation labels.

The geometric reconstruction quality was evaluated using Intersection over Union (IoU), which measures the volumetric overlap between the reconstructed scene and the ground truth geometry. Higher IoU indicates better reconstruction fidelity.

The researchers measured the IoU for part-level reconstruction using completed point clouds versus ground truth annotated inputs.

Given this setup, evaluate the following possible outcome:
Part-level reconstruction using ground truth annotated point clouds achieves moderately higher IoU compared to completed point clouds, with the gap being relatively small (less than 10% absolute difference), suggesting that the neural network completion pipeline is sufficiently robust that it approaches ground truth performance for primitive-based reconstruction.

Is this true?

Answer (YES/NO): NO